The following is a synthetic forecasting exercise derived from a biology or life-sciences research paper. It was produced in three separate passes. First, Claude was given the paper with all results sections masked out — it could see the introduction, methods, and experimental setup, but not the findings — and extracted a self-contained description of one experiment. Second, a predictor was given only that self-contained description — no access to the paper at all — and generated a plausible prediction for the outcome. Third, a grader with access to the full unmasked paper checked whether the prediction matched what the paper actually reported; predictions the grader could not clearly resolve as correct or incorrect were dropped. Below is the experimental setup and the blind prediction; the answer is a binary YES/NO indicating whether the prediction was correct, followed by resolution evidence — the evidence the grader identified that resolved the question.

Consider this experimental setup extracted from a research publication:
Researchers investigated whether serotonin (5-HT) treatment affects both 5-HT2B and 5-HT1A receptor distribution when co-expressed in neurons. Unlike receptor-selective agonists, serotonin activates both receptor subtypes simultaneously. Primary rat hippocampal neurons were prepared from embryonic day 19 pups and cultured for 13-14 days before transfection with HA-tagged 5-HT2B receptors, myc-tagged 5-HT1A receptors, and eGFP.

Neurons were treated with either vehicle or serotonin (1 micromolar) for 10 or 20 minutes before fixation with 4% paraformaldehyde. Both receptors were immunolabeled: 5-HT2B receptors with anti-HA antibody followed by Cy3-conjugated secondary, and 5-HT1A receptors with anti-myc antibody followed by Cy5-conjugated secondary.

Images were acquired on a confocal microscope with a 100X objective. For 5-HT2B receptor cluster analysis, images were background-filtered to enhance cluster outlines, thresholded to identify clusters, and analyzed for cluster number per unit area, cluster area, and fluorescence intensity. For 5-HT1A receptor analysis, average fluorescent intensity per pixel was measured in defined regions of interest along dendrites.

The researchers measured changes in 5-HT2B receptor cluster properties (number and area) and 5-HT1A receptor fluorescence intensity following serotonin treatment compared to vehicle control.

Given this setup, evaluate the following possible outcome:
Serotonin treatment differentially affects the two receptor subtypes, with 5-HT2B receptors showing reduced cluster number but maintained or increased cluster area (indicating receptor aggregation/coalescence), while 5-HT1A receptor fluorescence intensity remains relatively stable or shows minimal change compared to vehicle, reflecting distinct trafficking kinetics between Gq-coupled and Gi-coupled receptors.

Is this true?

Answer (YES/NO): NO